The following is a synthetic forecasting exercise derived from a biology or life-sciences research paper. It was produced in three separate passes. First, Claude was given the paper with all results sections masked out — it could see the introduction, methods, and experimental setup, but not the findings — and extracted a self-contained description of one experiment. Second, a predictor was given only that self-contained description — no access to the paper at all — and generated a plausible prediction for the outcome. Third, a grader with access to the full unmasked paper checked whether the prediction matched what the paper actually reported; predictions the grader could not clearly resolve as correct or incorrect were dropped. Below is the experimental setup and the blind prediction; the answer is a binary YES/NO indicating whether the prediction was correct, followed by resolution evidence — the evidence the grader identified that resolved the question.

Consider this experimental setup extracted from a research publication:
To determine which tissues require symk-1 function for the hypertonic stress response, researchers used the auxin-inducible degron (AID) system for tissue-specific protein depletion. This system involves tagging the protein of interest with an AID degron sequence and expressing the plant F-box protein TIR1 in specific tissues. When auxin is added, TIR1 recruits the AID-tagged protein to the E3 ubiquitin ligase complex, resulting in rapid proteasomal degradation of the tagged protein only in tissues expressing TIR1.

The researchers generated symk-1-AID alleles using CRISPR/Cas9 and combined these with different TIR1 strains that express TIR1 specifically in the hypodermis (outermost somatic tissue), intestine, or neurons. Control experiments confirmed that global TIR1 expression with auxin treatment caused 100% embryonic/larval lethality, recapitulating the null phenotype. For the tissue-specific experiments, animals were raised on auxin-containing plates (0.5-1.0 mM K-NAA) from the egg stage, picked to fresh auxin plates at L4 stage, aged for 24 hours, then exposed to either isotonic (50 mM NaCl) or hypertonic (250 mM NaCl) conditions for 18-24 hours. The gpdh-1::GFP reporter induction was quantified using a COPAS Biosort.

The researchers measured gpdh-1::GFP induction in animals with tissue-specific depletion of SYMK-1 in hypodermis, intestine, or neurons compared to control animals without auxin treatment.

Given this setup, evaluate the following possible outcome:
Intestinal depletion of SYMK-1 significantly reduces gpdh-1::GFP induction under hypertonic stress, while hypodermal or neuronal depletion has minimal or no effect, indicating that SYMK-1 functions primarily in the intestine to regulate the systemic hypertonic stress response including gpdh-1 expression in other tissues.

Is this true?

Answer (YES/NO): NO